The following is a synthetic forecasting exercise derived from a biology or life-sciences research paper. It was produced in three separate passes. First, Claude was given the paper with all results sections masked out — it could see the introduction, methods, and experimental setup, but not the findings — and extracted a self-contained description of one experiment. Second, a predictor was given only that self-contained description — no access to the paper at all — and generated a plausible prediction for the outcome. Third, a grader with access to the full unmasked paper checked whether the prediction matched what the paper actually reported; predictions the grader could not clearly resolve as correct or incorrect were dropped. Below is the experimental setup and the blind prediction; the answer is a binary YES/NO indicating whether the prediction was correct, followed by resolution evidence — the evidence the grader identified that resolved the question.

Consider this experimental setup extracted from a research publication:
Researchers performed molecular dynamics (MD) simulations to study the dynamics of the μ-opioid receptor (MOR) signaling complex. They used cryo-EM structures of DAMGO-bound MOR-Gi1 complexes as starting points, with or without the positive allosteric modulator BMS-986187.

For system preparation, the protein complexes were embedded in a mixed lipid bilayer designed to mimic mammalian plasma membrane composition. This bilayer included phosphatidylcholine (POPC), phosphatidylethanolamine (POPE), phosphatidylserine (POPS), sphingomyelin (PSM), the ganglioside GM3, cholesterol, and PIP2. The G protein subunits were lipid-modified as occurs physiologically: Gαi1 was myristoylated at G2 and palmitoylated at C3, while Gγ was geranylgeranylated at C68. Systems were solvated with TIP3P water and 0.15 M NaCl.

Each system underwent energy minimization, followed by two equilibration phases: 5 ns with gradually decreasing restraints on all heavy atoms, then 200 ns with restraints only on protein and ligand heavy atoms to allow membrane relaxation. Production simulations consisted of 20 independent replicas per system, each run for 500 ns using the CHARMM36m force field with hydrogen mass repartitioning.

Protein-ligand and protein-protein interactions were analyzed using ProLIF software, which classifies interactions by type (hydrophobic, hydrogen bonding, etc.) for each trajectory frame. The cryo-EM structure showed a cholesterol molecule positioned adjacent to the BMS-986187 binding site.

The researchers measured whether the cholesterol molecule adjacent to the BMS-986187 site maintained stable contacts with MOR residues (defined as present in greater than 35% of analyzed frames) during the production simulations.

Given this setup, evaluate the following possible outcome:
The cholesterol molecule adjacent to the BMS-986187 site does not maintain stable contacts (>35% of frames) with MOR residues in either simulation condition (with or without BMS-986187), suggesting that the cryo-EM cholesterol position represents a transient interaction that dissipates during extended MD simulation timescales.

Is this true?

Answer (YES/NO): NO